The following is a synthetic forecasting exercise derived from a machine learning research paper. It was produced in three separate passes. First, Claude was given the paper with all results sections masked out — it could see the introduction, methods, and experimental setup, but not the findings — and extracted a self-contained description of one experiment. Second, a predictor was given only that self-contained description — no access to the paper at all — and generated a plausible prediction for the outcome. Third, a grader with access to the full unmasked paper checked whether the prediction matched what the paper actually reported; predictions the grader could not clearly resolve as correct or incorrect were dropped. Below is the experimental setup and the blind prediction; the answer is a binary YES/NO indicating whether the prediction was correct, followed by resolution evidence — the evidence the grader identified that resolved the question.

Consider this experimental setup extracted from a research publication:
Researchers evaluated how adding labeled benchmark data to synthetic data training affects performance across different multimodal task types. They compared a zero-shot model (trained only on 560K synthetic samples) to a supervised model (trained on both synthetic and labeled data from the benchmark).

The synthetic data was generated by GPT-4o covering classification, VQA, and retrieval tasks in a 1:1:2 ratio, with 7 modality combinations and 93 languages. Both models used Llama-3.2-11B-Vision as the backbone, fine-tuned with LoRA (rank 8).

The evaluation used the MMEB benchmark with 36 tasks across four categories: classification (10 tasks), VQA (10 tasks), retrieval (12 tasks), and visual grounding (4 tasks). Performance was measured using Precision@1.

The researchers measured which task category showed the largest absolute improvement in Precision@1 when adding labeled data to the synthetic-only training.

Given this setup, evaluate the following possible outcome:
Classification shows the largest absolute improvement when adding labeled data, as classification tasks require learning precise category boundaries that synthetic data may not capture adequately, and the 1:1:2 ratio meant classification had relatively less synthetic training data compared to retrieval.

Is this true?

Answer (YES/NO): NO